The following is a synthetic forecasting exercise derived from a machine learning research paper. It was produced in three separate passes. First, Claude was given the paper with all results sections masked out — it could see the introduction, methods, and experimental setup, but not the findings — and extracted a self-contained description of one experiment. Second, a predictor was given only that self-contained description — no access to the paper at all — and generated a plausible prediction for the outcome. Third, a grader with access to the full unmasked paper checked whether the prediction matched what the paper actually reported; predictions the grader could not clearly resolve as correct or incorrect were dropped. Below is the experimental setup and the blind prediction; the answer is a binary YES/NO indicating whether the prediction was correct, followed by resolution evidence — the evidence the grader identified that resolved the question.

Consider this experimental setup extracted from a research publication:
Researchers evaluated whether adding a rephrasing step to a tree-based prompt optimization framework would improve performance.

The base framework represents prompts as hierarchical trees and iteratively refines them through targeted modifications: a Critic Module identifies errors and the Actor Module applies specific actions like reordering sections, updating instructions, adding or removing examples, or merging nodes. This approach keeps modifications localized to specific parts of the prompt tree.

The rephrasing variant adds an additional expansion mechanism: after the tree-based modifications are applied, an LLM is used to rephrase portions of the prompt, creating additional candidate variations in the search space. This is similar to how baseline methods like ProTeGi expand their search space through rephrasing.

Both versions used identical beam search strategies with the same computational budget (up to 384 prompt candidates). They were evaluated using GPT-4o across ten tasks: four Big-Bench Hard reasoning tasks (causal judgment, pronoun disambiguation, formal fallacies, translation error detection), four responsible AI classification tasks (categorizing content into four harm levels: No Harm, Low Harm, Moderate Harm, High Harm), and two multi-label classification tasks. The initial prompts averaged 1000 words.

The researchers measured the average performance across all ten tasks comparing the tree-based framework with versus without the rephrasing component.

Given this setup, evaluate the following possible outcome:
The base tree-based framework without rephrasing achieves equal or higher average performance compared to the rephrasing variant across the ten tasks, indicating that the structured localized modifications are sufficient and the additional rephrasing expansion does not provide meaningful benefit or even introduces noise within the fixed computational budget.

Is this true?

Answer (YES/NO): YES